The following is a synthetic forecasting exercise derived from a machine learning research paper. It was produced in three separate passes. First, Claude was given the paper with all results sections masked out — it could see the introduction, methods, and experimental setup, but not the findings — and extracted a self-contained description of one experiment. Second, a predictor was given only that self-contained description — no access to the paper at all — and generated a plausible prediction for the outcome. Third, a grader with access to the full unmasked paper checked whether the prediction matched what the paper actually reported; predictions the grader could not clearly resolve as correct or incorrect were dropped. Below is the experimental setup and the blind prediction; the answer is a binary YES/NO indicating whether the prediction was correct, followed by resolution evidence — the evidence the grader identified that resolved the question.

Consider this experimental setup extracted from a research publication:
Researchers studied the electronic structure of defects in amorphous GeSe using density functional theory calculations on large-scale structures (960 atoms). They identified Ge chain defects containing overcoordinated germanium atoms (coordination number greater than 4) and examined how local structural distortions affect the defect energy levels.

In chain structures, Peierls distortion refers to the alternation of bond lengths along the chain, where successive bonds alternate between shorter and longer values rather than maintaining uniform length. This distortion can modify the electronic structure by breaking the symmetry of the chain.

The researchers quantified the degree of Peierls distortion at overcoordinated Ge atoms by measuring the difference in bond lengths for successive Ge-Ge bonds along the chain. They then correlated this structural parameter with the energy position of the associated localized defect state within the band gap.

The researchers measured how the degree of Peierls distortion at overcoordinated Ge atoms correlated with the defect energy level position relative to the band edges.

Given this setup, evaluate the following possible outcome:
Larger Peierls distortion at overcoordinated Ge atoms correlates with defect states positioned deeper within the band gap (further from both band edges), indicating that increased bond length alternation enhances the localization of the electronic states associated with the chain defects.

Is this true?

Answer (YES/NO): NO